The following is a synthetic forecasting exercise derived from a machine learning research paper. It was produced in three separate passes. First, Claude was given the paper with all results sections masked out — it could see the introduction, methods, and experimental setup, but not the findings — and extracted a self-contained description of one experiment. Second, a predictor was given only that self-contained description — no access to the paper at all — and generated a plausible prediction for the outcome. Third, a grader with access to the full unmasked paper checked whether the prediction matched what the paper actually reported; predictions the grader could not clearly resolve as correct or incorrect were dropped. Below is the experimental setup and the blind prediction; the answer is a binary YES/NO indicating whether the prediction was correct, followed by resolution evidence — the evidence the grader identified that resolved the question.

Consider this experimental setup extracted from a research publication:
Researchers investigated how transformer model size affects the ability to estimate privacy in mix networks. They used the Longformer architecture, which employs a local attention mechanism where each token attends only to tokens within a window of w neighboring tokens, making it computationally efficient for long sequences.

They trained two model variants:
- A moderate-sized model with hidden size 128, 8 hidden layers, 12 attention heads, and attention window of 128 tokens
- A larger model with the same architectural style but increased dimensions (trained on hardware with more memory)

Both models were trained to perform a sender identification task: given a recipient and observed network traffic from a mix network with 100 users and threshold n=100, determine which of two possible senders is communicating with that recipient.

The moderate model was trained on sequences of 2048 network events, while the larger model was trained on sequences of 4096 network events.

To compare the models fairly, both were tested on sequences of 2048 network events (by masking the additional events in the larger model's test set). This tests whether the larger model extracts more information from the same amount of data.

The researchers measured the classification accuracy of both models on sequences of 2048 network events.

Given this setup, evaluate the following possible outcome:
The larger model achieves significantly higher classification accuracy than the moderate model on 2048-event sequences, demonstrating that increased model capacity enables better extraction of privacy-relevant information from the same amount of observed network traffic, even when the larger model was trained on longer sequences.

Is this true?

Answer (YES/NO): YES